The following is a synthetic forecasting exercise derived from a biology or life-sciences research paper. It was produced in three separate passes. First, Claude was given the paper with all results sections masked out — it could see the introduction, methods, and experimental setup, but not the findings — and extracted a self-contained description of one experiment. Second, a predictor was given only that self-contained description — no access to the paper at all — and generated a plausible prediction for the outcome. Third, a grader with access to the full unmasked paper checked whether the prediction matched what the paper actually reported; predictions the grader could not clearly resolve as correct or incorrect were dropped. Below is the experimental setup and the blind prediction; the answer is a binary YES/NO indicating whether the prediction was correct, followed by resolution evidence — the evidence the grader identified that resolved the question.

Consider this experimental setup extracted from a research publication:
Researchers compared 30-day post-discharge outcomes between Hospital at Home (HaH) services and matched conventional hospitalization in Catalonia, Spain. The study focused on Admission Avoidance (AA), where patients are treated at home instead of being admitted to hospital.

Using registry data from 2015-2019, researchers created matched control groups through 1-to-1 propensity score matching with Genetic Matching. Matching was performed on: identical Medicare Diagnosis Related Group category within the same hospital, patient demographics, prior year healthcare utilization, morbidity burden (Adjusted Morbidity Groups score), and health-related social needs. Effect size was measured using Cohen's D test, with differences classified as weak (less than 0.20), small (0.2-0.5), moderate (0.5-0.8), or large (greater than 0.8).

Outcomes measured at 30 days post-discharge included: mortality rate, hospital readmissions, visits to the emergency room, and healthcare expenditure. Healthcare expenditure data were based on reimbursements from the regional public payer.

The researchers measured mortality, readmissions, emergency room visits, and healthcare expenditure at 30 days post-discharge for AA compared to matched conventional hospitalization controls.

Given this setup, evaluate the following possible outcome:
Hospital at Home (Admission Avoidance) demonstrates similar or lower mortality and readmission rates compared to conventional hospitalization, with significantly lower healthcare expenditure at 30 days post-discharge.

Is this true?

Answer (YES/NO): NO